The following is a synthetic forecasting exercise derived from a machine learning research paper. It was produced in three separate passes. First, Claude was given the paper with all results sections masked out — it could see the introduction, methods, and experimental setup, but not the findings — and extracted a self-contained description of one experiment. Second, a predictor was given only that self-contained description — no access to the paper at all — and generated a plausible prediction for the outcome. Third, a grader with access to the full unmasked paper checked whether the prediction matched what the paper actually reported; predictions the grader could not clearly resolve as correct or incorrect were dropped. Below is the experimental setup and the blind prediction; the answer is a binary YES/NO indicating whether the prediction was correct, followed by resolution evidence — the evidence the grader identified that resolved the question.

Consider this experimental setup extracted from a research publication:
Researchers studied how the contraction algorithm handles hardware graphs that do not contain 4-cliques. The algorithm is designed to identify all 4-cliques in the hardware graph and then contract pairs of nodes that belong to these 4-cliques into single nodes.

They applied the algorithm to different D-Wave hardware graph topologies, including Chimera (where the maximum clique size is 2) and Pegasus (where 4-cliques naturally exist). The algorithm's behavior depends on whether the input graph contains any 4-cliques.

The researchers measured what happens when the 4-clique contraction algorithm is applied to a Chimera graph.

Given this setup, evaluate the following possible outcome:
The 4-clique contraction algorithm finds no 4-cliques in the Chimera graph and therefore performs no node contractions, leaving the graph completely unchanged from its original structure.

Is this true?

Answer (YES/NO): NO